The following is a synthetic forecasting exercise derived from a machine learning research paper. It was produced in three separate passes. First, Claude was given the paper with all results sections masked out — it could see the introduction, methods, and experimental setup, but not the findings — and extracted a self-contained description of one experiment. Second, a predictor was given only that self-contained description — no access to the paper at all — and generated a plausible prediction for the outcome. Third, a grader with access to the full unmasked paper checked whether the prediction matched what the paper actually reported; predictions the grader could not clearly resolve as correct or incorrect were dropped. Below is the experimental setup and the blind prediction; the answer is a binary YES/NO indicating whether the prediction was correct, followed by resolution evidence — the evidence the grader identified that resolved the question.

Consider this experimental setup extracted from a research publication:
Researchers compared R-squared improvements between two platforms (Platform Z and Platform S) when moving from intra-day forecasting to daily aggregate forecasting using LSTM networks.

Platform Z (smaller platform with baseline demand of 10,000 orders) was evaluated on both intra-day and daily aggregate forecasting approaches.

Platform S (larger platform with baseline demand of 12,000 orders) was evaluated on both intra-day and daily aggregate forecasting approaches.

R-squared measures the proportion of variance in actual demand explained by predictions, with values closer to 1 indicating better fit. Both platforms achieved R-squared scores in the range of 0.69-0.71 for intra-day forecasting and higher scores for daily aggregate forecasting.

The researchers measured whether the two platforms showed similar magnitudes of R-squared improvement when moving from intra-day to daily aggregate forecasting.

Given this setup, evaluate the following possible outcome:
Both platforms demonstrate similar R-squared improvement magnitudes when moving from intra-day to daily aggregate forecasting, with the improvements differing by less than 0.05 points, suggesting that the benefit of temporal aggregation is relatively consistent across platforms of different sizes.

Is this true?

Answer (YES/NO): YES